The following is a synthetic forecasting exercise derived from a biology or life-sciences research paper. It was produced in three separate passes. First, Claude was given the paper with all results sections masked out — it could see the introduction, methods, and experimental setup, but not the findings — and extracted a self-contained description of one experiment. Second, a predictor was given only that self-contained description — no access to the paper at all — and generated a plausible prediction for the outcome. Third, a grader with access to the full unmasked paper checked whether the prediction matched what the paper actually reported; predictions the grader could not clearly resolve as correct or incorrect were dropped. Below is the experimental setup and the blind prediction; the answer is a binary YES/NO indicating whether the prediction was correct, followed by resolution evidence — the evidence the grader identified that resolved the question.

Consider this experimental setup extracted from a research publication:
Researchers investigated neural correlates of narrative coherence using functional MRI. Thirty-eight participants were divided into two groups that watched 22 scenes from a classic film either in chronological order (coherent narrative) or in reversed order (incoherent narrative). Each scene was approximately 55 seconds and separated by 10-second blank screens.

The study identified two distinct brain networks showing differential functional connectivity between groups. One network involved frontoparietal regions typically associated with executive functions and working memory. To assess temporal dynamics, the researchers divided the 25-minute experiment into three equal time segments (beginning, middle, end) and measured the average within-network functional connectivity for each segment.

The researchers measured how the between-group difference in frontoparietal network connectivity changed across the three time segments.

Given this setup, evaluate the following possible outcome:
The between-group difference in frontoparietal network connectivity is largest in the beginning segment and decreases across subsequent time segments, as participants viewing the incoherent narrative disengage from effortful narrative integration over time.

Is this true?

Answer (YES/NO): NO